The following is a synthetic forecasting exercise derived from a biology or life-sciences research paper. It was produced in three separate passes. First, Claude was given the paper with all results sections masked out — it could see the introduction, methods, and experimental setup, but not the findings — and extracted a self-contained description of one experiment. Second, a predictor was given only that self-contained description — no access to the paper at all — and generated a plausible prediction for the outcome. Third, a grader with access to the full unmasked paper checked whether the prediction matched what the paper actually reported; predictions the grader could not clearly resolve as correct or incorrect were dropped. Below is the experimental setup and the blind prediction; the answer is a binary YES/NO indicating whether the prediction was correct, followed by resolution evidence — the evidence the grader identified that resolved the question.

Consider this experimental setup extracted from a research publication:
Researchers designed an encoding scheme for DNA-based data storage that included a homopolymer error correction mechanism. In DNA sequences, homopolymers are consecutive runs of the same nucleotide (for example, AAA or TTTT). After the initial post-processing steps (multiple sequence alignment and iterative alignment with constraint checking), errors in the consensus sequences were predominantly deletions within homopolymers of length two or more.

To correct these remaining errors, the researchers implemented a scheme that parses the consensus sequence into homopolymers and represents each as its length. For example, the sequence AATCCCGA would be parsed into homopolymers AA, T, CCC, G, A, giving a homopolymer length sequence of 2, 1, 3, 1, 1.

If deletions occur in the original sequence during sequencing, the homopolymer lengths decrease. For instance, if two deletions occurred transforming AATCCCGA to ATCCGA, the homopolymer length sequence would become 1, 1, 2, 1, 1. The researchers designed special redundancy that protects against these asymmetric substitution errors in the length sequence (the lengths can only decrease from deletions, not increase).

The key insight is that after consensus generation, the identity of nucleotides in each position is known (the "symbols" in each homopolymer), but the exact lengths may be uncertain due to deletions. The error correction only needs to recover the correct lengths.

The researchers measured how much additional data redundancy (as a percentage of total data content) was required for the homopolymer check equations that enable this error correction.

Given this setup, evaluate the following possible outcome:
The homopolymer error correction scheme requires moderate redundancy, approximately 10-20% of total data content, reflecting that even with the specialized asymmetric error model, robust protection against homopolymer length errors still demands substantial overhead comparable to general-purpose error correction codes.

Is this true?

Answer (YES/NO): NO